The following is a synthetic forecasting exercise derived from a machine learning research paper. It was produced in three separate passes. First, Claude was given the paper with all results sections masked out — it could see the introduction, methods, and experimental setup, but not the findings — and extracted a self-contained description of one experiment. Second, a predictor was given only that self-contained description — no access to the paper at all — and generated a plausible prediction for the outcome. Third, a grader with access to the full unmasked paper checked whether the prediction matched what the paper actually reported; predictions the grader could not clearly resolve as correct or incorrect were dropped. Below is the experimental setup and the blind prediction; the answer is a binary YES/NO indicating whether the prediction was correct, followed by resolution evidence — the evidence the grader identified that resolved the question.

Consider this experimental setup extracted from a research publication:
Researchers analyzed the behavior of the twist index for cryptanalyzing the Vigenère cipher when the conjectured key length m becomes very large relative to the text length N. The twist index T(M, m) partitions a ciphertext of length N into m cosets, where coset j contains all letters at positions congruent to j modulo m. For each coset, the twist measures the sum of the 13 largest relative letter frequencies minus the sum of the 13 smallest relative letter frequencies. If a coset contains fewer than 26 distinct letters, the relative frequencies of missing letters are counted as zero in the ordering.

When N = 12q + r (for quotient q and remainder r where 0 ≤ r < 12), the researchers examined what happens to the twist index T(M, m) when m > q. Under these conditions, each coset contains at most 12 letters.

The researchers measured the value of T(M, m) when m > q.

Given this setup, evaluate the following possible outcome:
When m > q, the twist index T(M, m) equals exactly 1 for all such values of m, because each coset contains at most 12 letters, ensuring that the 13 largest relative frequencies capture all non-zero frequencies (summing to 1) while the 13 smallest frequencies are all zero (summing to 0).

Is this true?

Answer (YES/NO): NO